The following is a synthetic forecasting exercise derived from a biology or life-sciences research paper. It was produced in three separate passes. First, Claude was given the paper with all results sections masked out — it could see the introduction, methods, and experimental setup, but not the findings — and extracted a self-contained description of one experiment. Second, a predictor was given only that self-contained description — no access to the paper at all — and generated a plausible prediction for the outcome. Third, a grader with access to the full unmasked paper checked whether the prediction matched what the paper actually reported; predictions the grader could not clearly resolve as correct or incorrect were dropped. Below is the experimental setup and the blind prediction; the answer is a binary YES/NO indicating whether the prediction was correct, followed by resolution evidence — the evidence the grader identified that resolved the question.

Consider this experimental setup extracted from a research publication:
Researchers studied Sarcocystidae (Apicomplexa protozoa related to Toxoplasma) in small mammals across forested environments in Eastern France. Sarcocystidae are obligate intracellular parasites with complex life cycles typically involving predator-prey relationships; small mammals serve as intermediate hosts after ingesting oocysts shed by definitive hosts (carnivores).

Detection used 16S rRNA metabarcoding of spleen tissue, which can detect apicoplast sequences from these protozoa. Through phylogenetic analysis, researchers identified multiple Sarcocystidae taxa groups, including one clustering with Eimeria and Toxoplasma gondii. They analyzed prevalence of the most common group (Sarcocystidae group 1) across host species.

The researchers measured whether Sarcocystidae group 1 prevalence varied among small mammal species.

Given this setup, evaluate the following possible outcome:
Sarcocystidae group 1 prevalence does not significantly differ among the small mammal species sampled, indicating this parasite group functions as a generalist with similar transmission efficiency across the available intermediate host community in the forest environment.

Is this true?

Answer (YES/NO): NO